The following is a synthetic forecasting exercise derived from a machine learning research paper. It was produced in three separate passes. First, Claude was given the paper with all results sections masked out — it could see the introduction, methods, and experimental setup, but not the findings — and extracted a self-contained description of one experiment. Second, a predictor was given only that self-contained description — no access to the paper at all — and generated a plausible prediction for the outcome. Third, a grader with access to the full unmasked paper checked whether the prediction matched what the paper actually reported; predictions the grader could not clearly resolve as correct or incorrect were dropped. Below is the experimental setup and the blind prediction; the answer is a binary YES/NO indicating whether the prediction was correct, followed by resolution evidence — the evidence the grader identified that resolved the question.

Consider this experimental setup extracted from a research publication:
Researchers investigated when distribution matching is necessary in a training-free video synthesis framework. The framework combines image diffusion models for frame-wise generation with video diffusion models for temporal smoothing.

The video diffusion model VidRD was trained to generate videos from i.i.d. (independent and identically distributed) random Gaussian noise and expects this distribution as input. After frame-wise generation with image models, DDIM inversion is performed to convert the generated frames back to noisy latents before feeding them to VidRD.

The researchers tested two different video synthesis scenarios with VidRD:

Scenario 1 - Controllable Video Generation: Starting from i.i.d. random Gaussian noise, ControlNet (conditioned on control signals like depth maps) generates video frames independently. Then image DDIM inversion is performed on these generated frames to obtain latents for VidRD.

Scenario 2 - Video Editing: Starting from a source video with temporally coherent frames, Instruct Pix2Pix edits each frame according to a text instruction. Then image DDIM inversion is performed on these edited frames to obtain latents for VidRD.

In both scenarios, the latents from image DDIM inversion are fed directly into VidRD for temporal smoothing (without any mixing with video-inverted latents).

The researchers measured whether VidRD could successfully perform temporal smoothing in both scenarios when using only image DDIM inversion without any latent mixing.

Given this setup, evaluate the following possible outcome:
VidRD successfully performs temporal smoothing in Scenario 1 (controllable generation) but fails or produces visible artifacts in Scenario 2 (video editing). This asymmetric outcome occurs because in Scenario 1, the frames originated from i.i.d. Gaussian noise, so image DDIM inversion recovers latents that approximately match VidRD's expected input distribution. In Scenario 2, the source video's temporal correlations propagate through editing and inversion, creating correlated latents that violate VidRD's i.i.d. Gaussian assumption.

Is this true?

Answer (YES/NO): NO